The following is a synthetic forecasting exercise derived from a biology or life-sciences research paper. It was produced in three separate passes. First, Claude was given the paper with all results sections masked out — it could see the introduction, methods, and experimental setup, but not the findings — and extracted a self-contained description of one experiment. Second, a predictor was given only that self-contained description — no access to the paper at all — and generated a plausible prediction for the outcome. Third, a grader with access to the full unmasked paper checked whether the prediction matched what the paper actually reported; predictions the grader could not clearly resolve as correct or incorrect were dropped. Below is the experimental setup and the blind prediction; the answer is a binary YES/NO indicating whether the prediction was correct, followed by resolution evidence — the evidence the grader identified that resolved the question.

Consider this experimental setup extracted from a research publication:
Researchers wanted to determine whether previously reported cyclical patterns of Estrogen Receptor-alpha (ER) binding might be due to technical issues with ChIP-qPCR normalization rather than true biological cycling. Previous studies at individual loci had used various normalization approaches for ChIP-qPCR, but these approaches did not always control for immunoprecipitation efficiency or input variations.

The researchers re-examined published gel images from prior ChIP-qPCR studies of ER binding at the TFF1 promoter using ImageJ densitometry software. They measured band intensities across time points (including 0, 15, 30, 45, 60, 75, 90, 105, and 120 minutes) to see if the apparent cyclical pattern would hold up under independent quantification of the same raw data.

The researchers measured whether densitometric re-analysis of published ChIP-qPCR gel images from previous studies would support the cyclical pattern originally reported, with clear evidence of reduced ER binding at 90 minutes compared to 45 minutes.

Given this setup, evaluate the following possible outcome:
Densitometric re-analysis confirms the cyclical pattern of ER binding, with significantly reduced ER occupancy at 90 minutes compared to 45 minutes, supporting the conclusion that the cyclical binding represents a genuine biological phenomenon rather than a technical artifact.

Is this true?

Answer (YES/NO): NO